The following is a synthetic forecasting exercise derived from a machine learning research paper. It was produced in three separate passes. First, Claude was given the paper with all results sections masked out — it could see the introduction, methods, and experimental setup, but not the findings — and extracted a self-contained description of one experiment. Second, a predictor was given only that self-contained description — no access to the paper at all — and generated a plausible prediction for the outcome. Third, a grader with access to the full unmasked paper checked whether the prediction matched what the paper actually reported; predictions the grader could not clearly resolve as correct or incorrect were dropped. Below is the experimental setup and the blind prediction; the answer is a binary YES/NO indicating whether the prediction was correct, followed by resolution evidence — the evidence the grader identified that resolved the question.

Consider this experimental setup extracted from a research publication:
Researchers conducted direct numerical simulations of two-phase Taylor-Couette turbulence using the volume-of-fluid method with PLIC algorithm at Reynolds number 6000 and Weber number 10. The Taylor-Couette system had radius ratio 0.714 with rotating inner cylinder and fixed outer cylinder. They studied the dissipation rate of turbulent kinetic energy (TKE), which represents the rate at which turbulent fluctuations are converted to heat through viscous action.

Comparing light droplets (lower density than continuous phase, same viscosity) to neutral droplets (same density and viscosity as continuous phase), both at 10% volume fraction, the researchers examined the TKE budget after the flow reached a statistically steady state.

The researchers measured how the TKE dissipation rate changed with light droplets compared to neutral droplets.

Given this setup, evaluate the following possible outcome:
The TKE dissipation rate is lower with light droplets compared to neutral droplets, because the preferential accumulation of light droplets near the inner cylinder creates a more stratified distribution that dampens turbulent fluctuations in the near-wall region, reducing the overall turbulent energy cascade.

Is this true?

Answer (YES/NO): NO